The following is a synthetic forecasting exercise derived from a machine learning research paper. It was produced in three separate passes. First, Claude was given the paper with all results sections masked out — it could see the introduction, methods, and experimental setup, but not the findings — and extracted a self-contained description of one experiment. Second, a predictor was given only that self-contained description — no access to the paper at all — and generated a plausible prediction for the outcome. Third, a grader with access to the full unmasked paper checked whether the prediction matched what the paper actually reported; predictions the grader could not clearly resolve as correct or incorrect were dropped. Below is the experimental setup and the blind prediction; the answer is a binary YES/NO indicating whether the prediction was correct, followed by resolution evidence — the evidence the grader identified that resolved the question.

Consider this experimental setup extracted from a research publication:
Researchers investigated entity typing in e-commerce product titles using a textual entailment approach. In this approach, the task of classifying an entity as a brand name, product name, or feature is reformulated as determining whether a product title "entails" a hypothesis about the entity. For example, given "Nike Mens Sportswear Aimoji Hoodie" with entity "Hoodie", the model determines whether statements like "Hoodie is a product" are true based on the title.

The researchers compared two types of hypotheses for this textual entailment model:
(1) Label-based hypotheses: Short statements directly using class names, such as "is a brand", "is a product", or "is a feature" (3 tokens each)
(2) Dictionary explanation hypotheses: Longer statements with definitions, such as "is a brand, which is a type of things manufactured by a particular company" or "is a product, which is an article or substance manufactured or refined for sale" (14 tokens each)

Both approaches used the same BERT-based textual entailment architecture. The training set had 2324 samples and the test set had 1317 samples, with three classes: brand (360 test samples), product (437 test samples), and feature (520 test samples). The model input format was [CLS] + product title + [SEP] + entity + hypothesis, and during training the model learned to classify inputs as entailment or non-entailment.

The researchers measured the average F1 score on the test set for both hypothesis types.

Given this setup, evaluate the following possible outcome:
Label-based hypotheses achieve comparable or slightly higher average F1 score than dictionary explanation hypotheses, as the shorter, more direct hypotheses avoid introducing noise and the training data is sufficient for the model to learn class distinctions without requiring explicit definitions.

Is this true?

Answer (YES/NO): NO